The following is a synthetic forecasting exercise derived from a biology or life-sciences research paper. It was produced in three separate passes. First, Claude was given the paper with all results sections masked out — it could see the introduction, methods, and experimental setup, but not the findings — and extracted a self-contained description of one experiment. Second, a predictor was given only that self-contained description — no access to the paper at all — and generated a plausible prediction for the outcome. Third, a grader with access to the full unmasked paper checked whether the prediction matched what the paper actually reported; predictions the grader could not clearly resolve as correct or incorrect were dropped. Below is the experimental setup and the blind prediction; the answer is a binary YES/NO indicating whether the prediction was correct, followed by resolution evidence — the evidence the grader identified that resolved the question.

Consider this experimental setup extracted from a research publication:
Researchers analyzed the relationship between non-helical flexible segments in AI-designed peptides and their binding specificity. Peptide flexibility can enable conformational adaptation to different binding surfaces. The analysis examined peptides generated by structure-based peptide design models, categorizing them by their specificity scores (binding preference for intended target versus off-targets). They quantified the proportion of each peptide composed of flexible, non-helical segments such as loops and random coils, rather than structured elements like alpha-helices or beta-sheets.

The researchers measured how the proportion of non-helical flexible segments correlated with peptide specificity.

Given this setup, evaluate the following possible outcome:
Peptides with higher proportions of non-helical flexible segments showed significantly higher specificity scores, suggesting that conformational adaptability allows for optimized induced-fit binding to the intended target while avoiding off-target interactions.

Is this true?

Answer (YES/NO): NO